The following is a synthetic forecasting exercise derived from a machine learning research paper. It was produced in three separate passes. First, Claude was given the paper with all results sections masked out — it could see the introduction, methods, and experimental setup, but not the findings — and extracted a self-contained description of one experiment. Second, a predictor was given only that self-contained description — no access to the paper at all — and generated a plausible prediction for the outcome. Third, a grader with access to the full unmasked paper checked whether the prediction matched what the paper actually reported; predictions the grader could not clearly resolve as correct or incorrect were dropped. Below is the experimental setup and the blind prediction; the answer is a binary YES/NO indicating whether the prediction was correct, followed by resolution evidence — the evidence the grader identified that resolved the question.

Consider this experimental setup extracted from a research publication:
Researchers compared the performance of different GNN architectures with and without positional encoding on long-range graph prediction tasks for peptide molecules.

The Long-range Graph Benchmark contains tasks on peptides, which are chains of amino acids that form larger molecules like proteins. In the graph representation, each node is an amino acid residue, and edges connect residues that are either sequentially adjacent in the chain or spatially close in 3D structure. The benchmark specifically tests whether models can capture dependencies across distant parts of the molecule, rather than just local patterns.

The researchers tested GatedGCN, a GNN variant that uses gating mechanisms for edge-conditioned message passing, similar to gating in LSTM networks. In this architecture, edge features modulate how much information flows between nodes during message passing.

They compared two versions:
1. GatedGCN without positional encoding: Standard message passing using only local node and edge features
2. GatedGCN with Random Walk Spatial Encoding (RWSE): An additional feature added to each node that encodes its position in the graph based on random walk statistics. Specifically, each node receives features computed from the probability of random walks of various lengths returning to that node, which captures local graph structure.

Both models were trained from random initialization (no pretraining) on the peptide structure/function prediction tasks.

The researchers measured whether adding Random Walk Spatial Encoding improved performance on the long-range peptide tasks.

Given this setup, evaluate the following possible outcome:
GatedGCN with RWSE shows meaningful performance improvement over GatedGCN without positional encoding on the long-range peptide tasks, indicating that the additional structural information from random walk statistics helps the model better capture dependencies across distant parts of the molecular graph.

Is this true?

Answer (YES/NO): YES